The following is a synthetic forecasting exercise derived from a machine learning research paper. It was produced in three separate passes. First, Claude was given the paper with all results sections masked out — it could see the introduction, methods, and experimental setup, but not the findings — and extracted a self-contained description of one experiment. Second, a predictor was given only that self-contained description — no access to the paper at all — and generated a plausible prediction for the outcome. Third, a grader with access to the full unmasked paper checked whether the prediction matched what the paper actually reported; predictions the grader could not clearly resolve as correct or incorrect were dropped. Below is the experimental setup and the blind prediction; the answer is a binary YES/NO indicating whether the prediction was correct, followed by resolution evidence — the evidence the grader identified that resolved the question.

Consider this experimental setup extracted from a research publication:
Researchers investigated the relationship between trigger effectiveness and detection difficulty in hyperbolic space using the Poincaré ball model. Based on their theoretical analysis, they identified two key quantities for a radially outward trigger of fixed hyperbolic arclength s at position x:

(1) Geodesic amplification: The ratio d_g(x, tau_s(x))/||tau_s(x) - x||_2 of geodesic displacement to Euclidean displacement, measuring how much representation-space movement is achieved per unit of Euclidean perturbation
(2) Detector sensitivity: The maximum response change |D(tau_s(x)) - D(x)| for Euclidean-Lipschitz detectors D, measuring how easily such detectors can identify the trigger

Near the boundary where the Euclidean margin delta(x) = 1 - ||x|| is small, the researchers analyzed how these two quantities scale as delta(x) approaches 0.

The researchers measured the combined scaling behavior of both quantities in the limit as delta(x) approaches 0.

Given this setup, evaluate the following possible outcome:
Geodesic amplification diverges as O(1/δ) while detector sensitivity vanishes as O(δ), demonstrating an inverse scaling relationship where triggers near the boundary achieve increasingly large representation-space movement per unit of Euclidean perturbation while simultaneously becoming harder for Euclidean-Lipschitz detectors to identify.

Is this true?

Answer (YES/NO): YES